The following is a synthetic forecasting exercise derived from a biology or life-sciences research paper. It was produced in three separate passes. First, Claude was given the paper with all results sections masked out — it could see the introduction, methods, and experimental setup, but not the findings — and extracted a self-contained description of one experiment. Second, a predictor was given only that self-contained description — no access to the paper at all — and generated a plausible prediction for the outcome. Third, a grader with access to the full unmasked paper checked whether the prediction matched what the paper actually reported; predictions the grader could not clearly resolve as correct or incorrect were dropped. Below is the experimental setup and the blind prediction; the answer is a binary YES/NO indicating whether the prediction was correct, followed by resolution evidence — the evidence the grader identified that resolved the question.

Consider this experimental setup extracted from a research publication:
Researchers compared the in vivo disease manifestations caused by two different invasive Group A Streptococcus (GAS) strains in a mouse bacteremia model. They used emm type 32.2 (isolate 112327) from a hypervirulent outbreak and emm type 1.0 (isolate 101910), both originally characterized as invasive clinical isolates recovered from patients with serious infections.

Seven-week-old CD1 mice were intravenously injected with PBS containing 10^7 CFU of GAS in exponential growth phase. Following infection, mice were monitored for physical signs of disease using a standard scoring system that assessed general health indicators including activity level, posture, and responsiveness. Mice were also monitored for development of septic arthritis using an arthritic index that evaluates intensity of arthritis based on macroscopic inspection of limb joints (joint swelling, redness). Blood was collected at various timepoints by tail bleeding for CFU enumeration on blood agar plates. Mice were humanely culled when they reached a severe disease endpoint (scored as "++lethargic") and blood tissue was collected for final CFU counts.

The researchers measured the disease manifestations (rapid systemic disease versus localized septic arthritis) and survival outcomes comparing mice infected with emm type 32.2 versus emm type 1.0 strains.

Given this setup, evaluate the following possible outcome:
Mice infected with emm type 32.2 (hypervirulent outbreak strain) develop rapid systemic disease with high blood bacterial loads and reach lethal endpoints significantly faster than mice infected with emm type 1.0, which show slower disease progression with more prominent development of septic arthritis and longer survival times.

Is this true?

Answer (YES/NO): YES